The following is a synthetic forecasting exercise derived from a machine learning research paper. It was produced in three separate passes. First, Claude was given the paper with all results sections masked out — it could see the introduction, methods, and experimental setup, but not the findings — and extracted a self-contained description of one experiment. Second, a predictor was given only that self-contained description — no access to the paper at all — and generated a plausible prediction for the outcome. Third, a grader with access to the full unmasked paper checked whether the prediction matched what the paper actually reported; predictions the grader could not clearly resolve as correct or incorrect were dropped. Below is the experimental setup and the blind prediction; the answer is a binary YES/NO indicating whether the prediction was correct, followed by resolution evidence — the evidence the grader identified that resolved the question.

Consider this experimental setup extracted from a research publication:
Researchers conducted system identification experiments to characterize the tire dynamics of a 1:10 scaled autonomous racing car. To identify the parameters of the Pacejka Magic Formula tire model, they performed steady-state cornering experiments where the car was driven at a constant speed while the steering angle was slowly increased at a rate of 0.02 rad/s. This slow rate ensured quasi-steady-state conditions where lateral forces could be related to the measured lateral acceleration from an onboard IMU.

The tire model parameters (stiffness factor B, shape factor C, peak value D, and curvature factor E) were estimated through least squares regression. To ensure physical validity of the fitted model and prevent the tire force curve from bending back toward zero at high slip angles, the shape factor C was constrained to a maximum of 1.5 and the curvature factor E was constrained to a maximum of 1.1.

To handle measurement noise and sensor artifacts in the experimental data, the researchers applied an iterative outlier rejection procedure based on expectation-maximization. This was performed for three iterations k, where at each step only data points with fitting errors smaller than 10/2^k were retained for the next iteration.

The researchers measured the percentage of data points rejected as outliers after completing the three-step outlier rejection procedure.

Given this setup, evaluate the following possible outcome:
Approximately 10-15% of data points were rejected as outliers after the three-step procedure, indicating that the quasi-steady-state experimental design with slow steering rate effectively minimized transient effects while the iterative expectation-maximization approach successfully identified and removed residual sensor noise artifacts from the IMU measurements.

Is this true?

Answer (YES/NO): NO